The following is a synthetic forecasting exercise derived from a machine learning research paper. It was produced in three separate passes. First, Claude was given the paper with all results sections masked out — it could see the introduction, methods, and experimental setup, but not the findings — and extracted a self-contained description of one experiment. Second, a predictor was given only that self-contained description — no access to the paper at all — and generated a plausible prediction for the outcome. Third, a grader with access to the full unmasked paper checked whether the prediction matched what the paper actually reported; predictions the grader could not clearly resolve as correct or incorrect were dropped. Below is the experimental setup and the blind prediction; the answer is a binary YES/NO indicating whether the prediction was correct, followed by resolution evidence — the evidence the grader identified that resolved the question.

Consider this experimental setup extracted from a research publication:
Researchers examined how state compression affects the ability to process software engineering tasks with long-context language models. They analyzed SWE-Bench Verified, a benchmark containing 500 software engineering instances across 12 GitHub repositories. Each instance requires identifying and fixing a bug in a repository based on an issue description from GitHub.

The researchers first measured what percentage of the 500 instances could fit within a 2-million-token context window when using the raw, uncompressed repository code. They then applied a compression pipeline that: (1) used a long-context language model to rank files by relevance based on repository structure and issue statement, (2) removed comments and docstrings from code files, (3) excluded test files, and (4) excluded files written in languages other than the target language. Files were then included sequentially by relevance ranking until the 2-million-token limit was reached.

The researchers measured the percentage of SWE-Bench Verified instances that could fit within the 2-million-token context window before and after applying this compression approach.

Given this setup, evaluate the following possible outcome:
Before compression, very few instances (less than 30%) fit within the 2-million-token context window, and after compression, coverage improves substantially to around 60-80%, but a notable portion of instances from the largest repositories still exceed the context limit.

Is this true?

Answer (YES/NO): NO